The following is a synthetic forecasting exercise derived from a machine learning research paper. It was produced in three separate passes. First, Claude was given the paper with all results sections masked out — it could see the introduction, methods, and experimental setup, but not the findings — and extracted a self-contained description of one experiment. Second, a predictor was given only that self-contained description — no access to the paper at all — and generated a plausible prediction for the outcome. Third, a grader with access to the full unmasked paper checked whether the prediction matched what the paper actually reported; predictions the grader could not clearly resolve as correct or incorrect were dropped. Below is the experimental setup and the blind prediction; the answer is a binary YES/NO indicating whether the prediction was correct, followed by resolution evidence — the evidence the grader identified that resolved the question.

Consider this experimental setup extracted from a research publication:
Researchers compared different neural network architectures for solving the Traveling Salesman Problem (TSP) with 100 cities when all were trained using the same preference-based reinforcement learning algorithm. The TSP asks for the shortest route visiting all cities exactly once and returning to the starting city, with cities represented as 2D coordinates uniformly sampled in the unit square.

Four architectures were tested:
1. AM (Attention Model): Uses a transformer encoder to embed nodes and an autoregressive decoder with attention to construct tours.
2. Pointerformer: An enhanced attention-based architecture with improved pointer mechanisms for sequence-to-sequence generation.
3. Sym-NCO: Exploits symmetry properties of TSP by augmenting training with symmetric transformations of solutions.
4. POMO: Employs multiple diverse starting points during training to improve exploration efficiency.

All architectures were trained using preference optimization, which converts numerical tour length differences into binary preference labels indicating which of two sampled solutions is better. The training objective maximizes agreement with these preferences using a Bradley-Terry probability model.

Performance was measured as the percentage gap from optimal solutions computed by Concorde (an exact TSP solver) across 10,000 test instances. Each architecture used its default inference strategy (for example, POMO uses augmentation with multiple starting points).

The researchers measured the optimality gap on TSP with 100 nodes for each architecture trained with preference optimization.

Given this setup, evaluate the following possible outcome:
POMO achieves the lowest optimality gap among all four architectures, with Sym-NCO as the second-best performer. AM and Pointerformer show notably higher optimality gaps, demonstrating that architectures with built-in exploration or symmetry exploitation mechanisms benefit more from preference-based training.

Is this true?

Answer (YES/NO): NO